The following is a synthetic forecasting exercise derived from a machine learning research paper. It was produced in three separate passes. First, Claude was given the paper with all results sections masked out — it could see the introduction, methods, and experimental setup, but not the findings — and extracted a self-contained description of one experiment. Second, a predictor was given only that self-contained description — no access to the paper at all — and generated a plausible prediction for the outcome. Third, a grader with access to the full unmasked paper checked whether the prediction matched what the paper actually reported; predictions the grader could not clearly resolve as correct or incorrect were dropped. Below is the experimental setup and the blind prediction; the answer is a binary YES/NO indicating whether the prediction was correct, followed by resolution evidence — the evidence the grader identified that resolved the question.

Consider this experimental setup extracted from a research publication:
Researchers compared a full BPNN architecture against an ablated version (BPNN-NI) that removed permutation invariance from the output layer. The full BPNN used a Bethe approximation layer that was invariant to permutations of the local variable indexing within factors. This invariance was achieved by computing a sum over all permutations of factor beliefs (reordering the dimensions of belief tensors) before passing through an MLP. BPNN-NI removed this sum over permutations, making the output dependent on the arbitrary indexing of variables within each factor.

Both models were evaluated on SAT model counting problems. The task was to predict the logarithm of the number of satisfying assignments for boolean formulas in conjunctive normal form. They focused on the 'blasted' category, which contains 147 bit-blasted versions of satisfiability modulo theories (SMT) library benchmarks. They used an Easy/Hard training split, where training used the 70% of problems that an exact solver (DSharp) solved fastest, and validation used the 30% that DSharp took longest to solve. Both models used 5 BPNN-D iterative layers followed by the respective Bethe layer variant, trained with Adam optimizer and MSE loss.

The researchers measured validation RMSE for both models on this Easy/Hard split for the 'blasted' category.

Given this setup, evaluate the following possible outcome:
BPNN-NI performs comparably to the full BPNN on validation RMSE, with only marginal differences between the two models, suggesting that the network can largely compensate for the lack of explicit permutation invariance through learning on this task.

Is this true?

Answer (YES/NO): NO